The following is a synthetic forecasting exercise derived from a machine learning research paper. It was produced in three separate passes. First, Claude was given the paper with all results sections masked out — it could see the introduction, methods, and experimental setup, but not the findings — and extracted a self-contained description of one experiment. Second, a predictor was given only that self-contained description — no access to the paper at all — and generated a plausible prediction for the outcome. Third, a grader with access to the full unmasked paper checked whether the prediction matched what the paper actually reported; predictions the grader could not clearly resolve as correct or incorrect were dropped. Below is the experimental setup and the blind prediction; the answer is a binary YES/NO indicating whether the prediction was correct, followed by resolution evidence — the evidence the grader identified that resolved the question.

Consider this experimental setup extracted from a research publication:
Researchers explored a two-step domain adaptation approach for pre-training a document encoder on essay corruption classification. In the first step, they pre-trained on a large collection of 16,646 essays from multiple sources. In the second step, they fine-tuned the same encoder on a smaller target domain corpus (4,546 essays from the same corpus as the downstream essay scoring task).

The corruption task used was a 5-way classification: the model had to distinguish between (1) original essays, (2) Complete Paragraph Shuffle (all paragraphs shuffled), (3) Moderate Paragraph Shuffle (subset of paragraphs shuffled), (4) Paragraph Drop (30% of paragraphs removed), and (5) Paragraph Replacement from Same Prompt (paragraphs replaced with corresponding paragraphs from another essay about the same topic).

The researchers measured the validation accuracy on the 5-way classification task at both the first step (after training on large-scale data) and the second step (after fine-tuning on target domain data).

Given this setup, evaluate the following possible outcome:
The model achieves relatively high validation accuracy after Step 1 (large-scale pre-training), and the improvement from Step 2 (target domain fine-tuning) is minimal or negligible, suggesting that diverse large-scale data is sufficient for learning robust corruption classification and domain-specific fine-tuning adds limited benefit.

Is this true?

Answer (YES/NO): NO